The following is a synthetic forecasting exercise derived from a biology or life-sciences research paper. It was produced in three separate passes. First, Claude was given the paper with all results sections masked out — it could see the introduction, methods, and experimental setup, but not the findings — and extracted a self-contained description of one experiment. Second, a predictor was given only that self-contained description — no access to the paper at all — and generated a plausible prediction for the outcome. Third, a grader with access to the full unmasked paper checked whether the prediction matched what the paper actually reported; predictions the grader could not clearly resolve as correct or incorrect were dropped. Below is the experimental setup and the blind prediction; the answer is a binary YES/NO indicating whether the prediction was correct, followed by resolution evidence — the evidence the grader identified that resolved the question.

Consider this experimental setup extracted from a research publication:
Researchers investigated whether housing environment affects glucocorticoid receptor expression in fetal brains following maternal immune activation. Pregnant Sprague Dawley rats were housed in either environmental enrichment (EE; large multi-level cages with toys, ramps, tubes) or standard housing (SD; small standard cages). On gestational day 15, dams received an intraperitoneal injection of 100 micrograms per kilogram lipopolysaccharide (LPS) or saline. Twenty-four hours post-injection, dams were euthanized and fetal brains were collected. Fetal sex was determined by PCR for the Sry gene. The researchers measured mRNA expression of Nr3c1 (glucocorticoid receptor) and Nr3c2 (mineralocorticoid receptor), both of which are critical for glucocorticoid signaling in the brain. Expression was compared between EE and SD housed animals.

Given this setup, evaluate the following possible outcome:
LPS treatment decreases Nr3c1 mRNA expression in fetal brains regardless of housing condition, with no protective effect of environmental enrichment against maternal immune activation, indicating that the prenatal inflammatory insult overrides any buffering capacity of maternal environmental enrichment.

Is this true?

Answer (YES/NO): NO